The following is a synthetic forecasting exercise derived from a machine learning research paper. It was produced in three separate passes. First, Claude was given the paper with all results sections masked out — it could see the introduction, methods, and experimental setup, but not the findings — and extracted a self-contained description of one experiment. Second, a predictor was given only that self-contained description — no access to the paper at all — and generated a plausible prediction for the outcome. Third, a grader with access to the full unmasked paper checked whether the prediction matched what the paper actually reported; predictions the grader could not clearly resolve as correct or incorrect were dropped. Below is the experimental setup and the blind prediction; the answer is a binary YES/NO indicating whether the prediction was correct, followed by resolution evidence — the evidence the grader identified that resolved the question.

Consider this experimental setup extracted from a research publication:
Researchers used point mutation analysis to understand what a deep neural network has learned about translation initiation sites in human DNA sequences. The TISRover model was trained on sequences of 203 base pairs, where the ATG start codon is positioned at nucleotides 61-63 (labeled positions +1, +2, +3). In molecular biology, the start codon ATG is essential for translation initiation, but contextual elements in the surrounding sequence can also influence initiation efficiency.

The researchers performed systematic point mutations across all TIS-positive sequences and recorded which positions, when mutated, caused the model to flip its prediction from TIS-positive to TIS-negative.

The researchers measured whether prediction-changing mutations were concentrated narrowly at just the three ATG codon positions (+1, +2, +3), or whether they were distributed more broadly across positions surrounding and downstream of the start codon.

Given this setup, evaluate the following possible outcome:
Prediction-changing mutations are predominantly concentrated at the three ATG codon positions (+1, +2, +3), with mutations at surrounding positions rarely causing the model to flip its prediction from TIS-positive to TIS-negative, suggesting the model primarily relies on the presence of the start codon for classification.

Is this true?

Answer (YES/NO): NO